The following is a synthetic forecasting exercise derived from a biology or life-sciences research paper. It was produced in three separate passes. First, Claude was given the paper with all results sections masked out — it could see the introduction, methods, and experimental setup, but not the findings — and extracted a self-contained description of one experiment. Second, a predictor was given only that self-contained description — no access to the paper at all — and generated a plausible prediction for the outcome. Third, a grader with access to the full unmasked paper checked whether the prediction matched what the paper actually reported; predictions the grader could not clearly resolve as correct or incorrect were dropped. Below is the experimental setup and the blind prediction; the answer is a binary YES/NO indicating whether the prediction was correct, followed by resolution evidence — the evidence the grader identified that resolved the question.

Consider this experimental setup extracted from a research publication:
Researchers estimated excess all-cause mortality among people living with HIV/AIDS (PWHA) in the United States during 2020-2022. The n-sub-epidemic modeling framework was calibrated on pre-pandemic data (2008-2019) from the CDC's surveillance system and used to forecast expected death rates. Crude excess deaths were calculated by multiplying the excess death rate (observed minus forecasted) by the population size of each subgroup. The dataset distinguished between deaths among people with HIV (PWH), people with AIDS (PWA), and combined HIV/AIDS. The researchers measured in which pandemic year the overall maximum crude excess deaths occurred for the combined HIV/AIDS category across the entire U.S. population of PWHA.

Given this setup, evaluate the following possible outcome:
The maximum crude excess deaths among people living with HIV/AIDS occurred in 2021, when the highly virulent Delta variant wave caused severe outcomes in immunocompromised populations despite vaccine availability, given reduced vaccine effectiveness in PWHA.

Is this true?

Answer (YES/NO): YES